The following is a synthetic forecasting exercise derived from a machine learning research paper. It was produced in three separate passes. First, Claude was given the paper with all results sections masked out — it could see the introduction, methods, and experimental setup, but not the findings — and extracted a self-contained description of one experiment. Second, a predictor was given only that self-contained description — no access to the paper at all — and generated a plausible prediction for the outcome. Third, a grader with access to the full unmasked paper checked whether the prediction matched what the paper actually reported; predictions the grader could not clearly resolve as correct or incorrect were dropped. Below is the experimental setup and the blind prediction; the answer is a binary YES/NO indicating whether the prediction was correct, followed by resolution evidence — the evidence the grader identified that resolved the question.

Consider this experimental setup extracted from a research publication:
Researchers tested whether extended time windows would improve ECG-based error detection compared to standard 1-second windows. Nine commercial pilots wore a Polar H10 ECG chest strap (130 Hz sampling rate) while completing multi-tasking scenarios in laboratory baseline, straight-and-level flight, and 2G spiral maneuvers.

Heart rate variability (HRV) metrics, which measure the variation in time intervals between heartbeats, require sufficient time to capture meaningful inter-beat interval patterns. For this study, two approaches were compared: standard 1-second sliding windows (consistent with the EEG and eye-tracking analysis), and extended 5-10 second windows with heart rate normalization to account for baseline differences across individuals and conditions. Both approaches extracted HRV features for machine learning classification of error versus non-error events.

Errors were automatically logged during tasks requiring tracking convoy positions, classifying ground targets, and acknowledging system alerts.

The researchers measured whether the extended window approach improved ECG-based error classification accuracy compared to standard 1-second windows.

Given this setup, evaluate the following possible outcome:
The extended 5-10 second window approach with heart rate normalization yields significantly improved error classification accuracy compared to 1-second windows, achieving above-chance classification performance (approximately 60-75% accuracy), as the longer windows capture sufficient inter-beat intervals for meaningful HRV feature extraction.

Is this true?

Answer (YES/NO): NO